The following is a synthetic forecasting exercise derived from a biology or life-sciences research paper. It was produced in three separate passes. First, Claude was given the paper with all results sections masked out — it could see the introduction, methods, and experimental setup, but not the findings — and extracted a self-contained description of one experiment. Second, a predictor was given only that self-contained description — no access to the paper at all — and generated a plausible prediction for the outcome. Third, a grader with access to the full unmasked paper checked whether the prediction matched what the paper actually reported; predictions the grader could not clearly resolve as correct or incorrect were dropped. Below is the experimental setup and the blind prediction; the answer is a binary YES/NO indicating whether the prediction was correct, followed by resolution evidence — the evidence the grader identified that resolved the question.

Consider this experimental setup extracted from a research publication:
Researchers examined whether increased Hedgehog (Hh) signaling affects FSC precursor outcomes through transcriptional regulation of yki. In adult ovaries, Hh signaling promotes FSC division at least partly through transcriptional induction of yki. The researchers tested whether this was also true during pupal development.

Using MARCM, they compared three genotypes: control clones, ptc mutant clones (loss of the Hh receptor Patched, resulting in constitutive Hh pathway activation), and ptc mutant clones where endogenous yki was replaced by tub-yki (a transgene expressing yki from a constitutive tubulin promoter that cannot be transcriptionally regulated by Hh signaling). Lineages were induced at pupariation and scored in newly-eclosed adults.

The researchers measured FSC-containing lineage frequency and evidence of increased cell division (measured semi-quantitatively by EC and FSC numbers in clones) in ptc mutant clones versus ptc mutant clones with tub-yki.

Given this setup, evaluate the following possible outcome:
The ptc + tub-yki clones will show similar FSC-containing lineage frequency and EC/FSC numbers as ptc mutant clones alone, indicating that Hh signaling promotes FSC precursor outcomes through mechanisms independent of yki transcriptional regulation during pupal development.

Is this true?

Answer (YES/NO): NO